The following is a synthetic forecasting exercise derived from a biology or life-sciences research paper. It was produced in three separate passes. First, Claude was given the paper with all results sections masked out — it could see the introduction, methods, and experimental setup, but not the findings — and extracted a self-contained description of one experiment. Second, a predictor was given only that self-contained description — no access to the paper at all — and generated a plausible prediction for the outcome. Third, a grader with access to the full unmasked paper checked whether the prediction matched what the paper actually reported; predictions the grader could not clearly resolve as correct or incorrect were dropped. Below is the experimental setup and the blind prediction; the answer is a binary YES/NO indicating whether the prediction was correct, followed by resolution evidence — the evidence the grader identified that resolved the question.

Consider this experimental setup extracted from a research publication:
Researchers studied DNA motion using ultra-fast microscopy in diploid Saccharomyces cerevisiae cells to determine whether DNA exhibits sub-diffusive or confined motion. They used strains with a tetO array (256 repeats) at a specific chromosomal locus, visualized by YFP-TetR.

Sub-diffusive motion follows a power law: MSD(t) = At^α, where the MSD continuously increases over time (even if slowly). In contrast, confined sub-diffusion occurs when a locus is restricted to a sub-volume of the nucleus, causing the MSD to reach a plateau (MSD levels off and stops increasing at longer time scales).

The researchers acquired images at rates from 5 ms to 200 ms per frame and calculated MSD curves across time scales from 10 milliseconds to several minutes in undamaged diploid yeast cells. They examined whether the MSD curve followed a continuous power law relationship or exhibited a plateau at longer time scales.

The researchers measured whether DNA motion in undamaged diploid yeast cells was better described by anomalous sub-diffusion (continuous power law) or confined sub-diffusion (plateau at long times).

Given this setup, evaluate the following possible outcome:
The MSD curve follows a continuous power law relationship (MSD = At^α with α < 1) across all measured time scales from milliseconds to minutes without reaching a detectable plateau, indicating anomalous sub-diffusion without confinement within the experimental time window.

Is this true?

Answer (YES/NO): YES